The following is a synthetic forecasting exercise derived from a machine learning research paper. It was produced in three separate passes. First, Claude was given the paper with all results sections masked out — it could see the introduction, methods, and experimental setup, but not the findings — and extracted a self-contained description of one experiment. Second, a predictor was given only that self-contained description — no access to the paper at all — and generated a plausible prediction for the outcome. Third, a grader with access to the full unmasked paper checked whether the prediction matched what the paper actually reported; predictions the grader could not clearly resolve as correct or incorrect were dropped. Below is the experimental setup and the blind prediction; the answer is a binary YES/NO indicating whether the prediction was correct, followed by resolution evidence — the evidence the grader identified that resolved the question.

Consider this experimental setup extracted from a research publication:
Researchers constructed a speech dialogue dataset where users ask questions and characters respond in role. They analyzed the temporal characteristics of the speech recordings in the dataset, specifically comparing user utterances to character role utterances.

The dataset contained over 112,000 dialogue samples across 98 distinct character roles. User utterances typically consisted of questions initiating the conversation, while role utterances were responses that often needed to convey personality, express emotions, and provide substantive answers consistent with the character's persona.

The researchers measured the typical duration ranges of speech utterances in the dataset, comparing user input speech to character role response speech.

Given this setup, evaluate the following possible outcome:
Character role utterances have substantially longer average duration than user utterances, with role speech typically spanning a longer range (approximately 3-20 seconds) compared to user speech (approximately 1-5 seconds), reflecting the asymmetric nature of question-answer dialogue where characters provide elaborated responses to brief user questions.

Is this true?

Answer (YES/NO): NO